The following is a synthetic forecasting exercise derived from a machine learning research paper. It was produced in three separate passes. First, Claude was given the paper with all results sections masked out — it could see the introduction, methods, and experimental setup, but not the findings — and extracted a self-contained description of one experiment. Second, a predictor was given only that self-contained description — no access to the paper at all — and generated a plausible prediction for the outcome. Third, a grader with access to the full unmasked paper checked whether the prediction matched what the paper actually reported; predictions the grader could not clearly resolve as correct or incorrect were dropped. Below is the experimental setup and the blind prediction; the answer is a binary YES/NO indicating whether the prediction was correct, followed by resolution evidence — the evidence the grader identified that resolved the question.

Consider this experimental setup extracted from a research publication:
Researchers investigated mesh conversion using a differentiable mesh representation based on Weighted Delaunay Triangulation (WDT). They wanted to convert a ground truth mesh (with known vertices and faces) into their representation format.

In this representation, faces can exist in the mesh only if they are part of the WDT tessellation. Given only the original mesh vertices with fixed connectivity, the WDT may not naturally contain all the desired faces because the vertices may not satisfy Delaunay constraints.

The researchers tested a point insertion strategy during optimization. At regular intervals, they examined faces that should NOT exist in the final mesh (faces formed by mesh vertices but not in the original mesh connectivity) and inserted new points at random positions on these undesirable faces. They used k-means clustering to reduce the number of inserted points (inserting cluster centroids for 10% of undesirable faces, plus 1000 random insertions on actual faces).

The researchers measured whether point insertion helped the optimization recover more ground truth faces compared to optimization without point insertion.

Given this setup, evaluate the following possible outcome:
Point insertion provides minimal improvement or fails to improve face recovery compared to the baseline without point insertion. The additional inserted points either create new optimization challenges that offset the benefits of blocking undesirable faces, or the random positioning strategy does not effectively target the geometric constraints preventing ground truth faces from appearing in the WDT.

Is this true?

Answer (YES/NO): NO